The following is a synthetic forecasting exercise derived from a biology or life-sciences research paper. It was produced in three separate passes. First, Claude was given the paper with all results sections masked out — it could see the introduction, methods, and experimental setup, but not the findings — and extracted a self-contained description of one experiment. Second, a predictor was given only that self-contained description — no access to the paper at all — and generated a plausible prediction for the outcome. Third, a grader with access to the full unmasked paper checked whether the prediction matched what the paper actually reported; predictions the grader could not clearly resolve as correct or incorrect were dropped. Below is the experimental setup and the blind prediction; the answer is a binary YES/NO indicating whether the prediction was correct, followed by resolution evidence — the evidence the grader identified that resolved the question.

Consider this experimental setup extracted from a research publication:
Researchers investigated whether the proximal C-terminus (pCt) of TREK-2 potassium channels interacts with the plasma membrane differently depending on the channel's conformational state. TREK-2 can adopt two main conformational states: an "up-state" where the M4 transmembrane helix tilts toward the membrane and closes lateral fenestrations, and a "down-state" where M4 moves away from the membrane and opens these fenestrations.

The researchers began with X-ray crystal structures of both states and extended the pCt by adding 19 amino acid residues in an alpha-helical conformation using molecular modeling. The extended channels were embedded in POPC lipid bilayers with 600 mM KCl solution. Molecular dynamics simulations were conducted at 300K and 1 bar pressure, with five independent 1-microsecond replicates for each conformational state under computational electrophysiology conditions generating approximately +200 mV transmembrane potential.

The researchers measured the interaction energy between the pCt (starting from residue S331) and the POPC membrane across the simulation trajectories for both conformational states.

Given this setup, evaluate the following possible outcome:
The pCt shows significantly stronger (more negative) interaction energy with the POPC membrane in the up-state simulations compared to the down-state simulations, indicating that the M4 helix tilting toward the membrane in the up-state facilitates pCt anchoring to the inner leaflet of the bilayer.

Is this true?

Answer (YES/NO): YES